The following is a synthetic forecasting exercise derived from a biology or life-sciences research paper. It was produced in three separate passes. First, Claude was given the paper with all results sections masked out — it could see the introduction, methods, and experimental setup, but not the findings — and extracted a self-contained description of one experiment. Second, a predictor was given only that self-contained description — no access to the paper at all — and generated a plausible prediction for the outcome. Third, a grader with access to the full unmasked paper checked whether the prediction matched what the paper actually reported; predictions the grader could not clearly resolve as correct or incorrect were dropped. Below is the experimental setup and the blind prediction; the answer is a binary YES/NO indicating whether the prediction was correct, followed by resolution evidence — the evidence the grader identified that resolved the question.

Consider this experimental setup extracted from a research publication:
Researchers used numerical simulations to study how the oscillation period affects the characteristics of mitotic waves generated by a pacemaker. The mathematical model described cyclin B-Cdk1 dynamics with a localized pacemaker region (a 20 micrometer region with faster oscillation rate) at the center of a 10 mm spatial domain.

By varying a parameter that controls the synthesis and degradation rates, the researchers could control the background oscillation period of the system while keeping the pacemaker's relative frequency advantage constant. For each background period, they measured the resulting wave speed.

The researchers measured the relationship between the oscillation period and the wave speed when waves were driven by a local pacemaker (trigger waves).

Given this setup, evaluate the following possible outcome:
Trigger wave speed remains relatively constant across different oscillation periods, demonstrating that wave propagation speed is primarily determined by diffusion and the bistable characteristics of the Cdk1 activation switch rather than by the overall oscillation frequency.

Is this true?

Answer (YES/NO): YES